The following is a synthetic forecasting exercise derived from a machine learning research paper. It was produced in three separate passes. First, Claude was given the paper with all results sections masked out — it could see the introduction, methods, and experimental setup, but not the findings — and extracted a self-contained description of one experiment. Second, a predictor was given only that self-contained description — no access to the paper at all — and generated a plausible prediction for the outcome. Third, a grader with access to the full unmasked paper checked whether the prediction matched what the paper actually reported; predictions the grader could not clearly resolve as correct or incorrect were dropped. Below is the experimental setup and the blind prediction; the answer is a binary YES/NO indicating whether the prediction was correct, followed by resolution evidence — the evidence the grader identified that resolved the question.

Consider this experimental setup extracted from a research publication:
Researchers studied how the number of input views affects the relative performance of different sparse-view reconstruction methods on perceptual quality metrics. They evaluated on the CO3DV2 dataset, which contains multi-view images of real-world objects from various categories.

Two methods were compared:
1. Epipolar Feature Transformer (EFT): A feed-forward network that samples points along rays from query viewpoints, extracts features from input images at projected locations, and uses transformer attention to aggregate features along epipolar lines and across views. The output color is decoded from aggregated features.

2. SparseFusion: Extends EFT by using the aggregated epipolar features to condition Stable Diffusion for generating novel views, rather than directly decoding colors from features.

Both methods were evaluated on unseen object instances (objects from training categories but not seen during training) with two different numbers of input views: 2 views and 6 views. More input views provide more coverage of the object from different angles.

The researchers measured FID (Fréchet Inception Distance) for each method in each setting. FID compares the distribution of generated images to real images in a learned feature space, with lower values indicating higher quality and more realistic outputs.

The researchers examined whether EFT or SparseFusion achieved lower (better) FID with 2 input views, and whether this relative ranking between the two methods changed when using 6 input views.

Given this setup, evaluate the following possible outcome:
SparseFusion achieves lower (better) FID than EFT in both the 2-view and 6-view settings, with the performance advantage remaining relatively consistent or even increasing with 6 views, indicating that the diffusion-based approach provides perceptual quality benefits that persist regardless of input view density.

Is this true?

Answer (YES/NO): NO